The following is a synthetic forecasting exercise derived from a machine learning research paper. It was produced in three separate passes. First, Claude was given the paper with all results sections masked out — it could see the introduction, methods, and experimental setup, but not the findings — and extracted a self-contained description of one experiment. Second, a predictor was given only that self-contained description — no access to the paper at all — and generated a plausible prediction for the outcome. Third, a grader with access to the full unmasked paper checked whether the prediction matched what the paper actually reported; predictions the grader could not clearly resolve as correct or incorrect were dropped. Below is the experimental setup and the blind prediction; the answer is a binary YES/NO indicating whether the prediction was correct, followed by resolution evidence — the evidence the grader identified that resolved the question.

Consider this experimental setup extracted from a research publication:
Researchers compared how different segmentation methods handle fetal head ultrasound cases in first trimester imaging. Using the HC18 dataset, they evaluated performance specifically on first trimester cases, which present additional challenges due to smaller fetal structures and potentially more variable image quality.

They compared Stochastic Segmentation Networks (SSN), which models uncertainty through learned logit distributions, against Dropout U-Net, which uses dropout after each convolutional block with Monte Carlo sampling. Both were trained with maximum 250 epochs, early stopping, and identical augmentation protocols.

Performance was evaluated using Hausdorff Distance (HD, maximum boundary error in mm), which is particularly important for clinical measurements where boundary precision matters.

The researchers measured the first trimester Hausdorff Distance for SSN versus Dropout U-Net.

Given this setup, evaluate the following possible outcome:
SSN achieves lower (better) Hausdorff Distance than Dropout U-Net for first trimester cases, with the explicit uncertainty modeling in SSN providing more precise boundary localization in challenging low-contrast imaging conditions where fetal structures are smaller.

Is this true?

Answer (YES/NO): NO